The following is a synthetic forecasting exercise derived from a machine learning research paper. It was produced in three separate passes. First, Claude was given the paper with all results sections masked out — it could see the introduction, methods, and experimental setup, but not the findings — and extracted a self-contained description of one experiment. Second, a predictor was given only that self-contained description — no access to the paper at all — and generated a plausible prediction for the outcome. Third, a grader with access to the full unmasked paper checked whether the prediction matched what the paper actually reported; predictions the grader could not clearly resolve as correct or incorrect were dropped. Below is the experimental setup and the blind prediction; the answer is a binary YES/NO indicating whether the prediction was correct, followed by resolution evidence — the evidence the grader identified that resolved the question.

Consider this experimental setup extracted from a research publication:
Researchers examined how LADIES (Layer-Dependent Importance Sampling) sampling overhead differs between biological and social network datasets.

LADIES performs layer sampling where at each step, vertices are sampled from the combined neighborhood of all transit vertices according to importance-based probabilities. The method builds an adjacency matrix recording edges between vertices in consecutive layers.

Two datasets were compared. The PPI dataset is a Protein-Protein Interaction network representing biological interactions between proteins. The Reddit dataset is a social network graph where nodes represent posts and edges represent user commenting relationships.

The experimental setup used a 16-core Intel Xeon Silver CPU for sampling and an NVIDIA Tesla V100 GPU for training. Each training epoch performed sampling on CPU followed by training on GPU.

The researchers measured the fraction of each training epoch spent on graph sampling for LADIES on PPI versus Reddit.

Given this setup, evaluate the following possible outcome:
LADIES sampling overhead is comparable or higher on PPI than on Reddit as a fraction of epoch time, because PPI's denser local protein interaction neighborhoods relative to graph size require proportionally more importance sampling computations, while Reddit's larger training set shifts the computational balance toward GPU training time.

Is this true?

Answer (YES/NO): NO